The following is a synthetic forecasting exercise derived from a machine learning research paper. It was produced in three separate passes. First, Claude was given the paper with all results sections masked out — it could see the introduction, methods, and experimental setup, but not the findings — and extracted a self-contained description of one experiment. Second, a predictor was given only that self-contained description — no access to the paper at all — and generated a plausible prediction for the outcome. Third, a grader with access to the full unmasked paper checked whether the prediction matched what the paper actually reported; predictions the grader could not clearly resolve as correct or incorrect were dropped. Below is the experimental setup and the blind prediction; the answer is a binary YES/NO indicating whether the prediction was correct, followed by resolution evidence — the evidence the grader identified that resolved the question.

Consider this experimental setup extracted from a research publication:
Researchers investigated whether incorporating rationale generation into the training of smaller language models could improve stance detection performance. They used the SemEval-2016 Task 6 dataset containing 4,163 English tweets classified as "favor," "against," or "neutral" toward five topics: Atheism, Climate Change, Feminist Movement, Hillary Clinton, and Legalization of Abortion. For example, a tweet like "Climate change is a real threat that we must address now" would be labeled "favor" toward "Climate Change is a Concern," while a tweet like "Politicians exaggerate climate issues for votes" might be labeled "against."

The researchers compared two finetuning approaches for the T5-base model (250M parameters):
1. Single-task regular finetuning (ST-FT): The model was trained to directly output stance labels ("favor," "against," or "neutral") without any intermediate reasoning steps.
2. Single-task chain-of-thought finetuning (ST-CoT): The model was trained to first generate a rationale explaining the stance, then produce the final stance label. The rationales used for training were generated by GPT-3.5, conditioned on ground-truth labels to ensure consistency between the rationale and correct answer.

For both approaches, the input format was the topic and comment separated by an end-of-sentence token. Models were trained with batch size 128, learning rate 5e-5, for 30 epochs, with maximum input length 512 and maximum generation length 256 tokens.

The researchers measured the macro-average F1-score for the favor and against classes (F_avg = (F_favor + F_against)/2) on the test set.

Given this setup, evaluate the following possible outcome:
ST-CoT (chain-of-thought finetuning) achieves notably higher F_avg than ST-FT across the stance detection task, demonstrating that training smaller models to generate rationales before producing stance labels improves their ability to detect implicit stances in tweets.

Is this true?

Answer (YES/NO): NO